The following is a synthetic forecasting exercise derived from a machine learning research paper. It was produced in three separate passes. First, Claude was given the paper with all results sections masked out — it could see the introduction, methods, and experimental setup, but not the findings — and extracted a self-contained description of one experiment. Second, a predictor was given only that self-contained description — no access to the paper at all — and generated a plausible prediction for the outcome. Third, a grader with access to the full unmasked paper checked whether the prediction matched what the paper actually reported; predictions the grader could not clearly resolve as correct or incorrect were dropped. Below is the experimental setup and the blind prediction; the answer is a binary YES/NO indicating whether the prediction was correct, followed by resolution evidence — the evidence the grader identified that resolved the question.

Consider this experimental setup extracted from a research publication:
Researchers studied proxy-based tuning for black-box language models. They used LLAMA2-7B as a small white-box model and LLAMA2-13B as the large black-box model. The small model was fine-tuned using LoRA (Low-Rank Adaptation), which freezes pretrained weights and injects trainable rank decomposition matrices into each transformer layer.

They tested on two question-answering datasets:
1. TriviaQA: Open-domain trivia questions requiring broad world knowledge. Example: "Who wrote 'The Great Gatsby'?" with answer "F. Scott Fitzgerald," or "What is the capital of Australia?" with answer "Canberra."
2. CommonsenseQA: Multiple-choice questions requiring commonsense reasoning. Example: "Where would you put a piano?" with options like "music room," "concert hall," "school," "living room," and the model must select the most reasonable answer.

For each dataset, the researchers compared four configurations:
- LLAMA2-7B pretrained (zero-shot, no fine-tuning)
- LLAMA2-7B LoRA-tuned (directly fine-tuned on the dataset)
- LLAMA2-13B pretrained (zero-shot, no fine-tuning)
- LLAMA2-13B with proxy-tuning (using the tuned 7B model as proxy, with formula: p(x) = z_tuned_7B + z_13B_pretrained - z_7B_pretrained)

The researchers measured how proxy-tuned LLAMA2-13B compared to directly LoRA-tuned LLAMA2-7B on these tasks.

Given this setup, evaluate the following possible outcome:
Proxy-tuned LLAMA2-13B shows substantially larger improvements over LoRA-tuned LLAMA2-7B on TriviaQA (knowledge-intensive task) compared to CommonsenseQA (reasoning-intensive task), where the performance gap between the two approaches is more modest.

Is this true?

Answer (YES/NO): NO